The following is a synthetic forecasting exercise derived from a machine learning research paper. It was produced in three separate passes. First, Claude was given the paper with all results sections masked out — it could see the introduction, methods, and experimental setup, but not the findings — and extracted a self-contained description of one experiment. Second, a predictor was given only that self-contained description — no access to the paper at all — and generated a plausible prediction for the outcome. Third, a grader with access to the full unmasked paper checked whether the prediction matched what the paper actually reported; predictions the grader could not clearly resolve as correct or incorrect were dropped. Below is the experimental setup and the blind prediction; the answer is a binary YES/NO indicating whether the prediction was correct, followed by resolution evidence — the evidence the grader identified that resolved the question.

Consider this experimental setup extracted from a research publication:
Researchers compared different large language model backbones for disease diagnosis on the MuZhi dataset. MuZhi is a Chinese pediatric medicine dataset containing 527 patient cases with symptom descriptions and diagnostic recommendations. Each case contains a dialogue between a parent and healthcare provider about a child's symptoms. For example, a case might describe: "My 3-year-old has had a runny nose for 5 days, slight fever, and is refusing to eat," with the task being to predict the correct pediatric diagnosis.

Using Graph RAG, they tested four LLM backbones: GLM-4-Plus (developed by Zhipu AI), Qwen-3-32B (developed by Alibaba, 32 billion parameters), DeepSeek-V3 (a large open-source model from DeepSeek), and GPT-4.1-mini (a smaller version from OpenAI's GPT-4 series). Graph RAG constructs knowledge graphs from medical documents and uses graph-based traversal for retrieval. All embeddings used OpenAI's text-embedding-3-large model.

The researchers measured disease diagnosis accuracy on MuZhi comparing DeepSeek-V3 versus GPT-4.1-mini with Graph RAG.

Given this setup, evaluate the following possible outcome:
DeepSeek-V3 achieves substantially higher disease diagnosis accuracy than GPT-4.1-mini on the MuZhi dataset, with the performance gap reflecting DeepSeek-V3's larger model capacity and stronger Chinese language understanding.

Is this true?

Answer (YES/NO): NO